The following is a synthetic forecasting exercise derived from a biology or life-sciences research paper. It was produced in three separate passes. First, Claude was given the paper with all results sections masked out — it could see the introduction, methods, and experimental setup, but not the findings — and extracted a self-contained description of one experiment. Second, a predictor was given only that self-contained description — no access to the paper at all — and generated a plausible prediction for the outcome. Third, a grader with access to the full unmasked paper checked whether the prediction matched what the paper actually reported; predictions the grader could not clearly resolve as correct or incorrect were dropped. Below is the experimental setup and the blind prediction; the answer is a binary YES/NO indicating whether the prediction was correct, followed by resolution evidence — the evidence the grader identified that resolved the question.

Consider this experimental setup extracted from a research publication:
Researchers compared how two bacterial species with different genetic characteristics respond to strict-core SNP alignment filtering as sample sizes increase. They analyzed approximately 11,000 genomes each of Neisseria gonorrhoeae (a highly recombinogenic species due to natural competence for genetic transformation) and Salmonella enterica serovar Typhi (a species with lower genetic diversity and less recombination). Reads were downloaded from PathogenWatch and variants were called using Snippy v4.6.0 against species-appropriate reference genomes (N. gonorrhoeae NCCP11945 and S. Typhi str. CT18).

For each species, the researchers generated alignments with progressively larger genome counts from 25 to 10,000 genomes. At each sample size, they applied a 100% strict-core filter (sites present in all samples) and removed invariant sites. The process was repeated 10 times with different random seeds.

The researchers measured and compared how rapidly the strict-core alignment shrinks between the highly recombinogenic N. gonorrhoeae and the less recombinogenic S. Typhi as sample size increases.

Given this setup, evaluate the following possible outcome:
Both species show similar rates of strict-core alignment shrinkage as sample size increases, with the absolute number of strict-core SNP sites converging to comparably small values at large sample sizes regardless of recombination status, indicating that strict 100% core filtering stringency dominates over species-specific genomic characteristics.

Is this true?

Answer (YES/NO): NO